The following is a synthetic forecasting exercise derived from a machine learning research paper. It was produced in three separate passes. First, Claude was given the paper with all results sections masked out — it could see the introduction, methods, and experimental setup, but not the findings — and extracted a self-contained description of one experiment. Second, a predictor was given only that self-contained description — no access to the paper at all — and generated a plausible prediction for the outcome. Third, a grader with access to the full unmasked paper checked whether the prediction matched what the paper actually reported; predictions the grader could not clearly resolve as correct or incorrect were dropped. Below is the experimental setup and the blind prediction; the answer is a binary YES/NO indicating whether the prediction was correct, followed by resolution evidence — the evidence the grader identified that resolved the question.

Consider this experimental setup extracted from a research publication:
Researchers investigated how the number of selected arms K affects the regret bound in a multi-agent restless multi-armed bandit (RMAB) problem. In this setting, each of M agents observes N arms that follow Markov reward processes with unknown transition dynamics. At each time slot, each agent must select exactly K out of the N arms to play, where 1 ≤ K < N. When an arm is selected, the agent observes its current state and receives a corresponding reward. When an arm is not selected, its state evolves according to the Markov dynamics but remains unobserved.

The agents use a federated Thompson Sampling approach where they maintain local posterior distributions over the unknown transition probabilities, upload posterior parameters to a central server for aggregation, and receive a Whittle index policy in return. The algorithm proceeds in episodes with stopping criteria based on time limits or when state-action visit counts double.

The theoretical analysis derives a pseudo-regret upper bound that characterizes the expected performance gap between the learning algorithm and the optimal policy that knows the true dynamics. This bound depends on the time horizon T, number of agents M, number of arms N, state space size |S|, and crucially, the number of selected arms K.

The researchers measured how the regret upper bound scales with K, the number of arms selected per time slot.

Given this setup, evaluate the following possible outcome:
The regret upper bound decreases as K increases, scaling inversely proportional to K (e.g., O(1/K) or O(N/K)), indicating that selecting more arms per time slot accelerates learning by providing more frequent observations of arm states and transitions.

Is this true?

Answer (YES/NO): NO